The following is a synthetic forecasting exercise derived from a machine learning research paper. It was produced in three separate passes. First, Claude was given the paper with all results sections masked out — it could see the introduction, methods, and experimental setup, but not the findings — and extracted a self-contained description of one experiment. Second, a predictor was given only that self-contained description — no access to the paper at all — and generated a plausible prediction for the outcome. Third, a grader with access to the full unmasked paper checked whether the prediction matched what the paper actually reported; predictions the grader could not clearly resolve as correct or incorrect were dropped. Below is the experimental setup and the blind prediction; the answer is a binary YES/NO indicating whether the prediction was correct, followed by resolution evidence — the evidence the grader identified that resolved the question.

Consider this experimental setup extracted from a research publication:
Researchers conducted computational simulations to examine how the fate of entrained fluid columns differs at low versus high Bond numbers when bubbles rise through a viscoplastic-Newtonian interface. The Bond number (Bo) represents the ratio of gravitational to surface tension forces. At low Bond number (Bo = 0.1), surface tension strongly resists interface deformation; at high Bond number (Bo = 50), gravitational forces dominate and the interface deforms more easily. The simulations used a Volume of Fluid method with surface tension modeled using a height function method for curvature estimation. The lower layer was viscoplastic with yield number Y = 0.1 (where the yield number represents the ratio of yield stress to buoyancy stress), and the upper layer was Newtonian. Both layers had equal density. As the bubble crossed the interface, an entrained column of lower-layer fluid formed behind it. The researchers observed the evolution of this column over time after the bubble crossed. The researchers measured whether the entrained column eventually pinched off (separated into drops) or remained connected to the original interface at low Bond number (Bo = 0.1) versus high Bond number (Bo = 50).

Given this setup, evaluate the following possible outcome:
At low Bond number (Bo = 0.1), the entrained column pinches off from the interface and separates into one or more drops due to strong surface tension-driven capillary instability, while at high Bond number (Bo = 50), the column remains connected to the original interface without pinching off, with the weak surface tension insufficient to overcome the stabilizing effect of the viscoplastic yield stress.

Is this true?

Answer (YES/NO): NO